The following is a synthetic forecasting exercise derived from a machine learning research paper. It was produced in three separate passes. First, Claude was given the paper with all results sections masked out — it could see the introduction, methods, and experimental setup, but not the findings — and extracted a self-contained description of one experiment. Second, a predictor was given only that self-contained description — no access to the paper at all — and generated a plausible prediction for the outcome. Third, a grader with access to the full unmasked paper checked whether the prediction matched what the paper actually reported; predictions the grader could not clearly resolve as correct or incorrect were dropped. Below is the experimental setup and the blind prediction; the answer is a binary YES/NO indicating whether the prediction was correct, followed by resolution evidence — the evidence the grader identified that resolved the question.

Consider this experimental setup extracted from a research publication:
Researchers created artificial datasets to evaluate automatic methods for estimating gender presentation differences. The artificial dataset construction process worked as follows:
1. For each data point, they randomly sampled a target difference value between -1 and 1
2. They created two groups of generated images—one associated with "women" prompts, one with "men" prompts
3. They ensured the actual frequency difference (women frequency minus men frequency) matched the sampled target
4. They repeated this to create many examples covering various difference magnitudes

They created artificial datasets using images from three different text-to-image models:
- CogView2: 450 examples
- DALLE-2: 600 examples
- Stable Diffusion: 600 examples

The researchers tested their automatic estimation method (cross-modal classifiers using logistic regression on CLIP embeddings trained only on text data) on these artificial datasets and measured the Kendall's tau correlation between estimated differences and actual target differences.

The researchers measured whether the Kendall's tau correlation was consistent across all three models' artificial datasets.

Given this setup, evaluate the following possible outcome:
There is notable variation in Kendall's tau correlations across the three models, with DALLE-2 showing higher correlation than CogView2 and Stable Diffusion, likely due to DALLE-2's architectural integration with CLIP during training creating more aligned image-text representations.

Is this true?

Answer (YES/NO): NO